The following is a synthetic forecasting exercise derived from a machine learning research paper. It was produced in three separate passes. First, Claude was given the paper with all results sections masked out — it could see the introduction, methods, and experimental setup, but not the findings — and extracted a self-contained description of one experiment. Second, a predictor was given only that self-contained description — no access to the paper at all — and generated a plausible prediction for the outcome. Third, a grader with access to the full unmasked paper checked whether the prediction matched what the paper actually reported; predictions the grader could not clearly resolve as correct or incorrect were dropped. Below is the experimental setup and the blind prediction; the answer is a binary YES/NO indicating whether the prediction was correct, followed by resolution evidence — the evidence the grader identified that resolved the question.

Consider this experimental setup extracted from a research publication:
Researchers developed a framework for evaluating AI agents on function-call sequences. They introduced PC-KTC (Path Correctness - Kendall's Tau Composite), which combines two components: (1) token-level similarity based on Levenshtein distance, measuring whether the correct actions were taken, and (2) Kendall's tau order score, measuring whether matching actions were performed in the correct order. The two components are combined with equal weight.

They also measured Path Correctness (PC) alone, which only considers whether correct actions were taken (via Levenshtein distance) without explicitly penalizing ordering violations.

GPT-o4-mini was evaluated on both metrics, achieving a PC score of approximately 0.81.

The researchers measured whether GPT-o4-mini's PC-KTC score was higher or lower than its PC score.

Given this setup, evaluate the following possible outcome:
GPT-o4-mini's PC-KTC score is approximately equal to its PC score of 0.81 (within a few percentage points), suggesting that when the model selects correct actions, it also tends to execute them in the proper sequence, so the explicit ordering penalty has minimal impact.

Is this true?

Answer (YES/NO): NO